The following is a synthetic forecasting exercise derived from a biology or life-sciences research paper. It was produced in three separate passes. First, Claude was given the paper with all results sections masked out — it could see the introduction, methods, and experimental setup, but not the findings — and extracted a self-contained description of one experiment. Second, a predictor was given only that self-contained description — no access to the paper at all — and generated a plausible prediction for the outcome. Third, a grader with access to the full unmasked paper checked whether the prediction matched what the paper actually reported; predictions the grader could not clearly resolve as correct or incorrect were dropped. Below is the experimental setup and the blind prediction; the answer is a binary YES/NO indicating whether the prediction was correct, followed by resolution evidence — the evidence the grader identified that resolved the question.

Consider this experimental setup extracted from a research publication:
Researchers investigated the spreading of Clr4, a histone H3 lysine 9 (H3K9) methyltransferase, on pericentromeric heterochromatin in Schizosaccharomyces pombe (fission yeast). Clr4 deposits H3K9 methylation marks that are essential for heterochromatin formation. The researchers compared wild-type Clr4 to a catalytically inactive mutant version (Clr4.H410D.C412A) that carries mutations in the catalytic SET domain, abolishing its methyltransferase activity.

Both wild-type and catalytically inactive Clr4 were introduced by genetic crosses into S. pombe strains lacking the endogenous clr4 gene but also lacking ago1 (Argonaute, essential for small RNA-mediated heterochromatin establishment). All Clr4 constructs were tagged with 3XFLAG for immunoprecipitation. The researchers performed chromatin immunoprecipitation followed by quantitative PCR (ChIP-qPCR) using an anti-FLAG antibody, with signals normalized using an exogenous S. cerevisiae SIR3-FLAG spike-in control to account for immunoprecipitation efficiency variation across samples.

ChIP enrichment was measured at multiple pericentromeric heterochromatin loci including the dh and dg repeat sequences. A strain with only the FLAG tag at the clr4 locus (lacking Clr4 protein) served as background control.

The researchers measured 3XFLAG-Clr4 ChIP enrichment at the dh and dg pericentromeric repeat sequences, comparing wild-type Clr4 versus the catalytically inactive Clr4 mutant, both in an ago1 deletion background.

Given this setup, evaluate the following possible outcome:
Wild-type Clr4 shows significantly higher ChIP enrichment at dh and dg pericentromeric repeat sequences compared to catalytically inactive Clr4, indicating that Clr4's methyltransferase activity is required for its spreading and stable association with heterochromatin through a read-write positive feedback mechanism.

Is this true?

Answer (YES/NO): YES